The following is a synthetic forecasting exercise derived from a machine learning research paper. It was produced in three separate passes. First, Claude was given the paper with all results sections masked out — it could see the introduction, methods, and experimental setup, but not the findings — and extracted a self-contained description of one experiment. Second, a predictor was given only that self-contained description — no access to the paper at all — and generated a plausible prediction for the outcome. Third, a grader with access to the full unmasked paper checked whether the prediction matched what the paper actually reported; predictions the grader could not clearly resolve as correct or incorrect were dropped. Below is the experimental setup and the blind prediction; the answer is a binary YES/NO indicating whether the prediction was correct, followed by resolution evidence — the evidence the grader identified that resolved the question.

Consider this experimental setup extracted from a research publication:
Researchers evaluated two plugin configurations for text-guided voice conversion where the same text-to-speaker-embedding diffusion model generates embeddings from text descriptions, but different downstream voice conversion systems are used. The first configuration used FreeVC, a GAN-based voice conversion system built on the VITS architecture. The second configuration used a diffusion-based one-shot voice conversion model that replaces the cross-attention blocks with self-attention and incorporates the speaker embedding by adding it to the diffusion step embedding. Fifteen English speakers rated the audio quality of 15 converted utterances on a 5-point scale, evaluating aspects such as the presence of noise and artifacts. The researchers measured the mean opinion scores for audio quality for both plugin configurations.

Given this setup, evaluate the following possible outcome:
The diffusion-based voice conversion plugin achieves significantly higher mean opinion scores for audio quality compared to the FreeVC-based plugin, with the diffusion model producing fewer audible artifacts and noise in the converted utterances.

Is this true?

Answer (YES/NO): NO